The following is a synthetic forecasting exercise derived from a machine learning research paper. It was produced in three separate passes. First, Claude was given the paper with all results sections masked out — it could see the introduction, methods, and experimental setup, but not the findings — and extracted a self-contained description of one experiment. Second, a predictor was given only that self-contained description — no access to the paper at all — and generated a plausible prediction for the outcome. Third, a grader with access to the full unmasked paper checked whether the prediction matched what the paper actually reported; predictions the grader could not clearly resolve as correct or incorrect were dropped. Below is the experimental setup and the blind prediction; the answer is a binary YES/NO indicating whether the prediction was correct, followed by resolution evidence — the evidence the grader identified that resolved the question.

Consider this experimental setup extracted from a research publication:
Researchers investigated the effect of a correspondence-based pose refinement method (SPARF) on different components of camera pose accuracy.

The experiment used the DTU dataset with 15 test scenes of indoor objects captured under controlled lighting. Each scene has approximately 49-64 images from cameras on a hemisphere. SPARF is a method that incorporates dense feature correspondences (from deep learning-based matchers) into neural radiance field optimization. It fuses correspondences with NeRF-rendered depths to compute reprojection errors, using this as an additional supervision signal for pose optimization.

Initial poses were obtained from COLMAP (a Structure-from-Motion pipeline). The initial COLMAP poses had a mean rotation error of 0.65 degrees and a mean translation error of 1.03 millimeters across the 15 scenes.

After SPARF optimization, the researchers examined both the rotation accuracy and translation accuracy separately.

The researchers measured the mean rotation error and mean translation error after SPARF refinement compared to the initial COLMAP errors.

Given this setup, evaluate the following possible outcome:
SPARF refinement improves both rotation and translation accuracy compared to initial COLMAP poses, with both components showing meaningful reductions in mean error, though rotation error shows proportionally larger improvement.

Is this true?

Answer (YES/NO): NO